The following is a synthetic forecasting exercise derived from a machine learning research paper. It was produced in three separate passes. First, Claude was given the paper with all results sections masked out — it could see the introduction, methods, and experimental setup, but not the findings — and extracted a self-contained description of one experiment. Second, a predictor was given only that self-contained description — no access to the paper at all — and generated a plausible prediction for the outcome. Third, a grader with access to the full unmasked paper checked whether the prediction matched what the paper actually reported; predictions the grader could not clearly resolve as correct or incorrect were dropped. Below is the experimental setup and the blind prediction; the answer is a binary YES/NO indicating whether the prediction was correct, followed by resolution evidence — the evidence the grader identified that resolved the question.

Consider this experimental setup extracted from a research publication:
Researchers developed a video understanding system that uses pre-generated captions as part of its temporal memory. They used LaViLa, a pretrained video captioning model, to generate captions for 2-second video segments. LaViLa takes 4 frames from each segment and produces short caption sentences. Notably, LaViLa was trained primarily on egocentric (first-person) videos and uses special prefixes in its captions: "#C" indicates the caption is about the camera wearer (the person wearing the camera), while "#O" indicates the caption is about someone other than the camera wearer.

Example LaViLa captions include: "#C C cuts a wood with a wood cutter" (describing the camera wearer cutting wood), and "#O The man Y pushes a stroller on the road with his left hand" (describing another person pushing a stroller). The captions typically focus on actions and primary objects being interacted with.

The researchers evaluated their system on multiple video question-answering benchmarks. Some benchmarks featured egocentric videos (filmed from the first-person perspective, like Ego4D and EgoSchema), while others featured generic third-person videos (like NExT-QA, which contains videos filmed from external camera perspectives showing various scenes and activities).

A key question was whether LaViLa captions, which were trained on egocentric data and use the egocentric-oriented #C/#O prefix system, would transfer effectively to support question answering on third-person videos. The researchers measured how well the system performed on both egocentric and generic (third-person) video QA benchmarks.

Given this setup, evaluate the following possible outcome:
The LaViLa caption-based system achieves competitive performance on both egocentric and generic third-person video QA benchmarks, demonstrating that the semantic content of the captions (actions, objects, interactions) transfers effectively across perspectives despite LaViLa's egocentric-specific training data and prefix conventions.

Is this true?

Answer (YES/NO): YES